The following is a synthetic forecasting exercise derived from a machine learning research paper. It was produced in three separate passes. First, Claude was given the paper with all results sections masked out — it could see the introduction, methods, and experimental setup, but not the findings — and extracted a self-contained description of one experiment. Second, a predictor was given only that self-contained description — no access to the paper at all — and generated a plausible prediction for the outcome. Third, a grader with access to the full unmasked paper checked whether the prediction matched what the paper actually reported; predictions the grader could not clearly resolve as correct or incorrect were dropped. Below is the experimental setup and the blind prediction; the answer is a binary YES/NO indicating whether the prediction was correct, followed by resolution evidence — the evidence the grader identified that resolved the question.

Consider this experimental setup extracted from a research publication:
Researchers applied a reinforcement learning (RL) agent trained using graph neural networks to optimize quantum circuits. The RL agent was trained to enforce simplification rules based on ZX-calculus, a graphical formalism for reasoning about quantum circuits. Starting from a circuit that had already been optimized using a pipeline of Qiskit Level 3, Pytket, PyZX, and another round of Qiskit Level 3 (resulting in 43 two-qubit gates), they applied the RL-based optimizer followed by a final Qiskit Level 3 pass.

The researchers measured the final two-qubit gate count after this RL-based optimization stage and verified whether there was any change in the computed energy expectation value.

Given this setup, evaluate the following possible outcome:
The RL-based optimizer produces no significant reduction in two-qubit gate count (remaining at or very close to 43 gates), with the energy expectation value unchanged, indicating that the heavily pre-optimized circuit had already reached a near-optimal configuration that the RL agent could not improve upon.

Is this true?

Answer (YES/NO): NO